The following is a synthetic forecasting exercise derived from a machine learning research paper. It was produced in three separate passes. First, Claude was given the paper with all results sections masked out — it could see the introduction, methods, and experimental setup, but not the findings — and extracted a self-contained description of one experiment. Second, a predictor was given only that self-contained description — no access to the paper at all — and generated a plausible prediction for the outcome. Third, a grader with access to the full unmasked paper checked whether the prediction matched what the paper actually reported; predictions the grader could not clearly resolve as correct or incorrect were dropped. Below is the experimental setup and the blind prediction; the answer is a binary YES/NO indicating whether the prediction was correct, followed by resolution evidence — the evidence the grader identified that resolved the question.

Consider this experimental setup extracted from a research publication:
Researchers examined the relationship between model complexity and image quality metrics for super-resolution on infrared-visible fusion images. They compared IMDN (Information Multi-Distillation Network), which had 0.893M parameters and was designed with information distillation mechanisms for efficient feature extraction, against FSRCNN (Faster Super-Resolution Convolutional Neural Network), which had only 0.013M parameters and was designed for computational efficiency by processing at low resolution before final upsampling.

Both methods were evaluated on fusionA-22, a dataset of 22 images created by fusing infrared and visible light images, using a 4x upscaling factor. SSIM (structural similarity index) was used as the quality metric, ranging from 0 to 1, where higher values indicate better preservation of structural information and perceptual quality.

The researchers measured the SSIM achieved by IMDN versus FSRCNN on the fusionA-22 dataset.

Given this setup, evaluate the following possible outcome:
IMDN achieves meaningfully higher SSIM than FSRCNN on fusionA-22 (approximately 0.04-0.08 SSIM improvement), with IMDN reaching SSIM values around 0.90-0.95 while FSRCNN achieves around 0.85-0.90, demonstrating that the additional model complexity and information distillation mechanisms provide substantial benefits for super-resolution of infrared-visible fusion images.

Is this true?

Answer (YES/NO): NO